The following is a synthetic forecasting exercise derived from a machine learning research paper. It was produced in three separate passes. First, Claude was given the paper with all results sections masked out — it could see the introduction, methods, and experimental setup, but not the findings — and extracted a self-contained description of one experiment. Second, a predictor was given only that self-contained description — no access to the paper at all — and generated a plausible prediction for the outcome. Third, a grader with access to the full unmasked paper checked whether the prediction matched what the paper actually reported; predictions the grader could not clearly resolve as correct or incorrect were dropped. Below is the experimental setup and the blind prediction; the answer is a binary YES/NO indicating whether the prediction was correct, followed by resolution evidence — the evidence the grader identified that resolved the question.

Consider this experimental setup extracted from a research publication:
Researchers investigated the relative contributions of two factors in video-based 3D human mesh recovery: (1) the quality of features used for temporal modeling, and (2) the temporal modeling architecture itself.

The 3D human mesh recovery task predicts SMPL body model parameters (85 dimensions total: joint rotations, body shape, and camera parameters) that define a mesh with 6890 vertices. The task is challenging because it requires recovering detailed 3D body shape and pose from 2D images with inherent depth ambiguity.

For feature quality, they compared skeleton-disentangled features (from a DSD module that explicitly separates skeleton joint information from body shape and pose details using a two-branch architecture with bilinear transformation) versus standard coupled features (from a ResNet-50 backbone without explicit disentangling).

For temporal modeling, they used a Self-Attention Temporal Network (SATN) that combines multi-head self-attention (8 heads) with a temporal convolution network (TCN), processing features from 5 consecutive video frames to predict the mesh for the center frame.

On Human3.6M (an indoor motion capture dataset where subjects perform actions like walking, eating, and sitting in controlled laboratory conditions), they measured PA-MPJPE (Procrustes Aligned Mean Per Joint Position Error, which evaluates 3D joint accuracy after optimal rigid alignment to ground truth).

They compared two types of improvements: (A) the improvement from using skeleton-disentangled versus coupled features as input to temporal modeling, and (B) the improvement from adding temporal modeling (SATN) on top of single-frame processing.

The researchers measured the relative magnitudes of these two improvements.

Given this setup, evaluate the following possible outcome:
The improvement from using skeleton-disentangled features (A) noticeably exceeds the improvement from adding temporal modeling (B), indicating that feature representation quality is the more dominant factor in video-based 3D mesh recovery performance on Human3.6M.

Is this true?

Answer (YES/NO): YES